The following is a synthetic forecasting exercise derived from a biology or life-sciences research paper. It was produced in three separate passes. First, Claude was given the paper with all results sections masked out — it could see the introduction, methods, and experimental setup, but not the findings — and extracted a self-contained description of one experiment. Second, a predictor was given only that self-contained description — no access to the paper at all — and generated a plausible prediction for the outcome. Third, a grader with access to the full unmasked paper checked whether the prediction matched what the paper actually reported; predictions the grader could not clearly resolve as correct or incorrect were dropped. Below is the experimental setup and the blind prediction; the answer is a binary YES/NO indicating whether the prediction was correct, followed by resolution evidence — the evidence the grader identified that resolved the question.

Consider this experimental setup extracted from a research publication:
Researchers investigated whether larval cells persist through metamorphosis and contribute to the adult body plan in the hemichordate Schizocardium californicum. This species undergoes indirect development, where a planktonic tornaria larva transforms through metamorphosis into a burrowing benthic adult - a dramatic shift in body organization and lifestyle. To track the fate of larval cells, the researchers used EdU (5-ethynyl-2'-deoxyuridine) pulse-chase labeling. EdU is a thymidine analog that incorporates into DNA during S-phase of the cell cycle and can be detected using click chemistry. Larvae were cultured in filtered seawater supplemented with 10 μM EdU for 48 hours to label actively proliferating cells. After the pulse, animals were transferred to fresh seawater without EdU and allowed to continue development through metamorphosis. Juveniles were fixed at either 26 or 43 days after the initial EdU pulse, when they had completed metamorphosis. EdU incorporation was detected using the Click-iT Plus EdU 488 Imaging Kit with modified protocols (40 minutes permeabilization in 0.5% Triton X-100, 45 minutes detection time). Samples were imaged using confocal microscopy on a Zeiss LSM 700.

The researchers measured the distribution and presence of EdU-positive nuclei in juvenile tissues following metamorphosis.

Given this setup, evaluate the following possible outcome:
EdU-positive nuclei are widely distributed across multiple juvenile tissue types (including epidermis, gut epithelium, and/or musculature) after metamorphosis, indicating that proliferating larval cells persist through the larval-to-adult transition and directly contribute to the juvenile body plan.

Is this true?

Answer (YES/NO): YES